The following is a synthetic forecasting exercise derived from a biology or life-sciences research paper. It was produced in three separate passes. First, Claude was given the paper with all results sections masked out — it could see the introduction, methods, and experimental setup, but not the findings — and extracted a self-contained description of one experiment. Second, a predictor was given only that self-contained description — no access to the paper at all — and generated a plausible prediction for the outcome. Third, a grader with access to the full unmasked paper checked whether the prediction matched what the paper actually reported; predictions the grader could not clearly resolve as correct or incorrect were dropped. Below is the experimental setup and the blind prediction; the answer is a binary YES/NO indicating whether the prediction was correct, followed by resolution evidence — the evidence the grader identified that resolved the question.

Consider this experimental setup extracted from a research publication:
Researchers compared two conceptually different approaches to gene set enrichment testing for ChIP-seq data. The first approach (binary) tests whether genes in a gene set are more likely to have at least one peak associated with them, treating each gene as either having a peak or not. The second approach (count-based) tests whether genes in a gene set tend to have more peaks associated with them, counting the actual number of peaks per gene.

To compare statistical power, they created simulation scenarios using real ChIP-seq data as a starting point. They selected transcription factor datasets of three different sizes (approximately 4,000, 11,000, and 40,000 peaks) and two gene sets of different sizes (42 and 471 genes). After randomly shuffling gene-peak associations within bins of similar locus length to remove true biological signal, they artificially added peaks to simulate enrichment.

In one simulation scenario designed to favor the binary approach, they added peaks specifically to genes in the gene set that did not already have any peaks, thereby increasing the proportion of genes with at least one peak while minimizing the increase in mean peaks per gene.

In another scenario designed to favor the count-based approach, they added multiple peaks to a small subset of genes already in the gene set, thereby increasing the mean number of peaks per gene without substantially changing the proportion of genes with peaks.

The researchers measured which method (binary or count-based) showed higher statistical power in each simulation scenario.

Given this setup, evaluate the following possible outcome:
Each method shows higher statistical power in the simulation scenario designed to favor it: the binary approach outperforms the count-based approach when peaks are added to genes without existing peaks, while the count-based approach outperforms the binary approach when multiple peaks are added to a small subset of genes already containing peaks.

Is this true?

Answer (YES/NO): YES